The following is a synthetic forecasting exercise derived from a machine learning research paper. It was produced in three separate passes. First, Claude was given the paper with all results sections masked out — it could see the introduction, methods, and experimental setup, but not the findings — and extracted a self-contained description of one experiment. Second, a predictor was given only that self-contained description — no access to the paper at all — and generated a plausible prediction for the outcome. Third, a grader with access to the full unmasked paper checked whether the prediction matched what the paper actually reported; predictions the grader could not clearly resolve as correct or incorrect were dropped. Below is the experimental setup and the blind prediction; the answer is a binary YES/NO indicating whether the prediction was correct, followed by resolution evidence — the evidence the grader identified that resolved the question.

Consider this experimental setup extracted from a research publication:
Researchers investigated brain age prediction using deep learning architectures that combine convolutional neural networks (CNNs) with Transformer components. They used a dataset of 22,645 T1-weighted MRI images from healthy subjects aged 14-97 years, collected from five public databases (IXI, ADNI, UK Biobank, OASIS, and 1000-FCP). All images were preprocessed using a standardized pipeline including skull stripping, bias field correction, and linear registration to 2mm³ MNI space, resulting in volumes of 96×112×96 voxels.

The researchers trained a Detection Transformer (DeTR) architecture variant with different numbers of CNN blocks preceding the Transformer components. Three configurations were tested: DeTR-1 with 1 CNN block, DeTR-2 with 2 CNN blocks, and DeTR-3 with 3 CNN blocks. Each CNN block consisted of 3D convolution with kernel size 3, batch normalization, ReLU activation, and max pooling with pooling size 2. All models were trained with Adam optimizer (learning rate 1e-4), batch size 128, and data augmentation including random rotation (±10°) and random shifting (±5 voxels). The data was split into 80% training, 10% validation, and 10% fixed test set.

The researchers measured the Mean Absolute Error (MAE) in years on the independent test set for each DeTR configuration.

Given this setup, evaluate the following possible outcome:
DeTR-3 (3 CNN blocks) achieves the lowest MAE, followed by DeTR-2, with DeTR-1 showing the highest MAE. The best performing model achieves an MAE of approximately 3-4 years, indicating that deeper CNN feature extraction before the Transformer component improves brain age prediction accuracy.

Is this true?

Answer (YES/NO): NO